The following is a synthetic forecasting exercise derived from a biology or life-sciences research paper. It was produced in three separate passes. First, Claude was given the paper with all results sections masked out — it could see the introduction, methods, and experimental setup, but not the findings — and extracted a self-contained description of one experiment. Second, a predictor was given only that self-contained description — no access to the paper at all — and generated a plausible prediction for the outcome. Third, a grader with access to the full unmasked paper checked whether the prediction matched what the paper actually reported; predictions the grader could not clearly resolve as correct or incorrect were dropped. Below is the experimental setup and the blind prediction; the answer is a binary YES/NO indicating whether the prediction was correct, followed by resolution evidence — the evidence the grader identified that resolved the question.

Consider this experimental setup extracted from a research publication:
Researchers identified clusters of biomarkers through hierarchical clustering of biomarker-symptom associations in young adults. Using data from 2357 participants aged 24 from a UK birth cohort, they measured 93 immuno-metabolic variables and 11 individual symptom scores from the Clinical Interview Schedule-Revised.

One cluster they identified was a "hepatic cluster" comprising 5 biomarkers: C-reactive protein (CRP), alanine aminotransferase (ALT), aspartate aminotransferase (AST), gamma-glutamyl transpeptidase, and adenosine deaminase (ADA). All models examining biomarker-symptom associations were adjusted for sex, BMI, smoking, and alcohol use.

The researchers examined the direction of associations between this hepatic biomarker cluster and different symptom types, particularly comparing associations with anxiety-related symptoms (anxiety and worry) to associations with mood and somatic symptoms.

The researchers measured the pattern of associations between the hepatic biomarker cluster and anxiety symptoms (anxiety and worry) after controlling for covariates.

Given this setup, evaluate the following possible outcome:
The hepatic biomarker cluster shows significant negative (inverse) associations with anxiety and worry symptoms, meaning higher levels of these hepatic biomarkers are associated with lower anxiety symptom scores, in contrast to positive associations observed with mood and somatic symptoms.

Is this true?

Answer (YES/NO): YES